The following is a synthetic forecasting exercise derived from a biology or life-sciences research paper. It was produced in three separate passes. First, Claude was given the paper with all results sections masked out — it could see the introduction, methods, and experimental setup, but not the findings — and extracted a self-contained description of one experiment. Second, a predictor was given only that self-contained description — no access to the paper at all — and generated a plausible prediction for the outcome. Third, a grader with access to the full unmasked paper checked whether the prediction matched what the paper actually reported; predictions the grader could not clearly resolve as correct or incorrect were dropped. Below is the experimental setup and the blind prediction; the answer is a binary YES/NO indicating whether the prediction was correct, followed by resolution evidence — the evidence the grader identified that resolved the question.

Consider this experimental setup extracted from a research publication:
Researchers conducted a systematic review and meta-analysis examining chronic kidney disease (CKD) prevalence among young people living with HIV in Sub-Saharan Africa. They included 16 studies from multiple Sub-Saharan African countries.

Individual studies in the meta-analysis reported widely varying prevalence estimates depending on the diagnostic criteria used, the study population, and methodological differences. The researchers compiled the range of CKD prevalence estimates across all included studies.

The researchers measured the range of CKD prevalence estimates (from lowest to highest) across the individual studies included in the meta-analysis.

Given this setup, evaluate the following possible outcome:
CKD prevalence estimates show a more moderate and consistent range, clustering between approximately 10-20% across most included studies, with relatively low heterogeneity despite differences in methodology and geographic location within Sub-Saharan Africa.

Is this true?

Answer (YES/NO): NO